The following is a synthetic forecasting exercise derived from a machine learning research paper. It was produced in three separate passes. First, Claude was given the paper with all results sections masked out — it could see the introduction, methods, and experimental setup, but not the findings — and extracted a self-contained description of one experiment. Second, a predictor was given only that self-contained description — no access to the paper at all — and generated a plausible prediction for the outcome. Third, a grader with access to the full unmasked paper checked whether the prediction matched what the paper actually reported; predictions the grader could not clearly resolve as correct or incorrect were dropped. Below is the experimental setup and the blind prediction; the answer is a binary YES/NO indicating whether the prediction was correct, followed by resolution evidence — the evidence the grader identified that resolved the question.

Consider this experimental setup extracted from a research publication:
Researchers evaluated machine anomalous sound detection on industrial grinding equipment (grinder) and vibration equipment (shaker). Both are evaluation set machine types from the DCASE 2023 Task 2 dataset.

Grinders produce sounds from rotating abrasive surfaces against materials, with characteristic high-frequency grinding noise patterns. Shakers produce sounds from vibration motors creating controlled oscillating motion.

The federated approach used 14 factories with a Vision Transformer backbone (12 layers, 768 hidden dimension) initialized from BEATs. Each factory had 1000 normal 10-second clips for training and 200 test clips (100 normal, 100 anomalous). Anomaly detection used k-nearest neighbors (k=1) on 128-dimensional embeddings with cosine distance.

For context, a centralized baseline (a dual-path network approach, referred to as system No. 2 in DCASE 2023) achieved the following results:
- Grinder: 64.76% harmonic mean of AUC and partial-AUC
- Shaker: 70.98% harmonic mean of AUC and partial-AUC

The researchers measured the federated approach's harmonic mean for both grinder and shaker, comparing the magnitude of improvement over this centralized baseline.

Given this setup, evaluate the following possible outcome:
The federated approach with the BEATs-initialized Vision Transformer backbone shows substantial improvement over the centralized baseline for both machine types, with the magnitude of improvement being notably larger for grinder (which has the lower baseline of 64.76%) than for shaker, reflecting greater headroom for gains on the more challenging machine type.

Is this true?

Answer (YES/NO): NO